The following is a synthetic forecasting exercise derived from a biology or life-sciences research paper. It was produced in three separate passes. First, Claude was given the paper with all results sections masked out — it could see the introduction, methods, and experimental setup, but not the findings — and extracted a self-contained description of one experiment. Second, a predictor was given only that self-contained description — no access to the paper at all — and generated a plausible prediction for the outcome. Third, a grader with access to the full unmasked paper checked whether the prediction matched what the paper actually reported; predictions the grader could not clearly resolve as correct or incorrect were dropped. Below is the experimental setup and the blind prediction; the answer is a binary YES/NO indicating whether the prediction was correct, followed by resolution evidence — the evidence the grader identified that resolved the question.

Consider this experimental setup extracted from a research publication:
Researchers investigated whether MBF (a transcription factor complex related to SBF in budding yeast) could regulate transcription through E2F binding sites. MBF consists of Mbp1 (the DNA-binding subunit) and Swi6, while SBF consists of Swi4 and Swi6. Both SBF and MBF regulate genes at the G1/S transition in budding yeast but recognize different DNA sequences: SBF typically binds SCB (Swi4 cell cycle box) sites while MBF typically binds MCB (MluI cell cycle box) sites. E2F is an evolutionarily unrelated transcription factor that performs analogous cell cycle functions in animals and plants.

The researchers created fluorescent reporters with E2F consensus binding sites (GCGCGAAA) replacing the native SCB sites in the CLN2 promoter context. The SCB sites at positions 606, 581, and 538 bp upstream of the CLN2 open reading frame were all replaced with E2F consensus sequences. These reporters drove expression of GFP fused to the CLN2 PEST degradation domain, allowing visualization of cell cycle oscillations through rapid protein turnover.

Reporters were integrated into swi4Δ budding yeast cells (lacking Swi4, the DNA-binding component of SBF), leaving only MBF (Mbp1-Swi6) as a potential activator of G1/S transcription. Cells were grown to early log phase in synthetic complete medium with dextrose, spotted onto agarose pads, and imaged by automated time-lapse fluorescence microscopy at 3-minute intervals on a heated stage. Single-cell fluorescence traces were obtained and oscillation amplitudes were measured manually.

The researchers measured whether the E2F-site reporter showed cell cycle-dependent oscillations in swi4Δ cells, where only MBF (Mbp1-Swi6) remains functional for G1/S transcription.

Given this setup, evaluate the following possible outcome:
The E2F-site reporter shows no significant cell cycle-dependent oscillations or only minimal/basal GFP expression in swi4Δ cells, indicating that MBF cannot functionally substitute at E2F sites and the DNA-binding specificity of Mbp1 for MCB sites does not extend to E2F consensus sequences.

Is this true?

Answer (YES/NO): YES